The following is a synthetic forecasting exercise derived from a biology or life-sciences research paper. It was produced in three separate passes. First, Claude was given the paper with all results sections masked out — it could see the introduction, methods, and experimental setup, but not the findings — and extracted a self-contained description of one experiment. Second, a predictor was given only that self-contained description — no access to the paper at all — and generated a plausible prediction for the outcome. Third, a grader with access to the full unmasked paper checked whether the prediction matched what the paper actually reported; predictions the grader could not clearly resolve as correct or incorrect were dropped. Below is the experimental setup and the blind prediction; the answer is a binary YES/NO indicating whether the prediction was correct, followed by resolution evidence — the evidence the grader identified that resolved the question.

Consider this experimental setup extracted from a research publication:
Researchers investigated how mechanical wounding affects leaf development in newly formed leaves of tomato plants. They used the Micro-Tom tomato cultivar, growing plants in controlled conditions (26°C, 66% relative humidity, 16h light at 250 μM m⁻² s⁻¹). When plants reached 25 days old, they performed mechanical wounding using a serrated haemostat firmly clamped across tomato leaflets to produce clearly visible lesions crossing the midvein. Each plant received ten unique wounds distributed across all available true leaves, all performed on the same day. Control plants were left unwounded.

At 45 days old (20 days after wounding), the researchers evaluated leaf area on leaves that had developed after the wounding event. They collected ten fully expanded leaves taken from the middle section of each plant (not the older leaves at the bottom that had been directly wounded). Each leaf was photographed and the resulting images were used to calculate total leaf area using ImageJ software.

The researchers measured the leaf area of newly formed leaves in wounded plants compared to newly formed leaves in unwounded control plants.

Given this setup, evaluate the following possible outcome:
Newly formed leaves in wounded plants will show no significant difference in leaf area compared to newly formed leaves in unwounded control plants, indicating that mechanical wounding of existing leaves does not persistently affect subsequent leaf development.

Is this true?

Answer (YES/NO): NO